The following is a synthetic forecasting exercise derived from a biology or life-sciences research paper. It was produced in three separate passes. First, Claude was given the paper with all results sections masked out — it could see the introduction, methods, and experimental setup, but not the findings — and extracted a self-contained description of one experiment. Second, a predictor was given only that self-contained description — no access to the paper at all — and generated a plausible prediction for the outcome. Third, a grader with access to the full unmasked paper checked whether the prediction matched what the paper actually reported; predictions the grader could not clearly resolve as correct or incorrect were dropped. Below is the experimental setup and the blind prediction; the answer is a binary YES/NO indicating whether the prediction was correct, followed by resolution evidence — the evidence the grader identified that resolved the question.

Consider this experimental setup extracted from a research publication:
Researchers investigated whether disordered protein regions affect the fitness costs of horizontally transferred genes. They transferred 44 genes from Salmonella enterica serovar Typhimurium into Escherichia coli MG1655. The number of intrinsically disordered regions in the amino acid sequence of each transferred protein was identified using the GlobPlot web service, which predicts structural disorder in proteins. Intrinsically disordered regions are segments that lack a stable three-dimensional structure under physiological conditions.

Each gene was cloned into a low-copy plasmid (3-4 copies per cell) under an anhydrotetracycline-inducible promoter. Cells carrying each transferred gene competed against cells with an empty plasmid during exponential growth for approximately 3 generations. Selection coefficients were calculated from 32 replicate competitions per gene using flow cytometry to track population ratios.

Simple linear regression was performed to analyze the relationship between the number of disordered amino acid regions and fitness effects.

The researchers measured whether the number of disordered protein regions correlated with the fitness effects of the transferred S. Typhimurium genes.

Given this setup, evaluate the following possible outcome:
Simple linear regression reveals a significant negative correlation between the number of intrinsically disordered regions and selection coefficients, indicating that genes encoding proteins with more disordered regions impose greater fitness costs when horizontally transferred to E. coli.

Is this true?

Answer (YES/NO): YES